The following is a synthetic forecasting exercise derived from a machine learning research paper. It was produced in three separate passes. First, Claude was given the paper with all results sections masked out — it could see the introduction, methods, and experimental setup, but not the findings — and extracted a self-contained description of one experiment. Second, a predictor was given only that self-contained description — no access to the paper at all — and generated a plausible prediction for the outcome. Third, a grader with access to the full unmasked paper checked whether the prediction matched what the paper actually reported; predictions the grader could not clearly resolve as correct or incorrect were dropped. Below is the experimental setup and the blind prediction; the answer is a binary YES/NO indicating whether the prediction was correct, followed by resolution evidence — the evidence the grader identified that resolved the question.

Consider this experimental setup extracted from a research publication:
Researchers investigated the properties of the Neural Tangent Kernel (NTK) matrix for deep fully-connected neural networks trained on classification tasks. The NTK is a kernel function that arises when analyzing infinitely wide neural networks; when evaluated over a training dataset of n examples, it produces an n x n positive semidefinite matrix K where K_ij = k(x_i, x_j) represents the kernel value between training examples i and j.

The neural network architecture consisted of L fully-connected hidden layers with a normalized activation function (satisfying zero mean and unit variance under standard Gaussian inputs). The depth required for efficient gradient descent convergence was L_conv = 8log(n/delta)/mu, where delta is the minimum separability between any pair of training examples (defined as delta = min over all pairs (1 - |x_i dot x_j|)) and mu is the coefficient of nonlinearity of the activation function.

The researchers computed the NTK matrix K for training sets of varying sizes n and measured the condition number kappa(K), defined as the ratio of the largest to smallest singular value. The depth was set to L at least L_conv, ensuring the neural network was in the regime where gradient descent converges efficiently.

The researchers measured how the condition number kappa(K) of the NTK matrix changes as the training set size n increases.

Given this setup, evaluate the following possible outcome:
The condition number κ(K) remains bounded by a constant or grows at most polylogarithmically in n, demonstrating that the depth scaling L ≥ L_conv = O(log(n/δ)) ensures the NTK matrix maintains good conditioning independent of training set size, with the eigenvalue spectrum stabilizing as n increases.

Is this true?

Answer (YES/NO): YES